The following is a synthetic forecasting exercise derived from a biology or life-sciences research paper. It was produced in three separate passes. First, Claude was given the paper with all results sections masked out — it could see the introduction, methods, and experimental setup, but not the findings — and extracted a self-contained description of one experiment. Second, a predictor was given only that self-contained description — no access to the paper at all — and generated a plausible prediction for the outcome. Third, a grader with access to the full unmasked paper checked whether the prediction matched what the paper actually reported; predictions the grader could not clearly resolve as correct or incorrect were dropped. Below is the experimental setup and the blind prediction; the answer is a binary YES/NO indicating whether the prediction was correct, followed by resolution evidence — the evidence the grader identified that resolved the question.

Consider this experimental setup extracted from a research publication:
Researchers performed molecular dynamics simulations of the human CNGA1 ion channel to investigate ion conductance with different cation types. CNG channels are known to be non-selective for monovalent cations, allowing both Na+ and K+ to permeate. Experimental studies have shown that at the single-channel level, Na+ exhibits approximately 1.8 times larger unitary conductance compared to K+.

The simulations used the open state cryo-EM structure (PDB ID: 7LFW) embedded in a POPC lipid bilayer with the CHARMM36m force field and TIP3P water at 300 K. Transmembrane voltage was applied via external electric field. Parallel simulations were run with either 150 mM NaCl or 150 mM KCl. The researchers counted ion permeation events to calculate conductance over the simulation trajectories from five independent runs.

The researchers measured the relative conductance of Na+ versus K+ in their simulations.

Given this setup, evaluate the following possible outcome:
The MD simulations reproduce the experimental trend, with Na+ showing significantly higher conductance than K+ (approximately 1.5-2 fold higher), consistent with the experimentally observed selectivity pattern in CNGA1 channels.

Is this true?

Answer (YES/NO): YES